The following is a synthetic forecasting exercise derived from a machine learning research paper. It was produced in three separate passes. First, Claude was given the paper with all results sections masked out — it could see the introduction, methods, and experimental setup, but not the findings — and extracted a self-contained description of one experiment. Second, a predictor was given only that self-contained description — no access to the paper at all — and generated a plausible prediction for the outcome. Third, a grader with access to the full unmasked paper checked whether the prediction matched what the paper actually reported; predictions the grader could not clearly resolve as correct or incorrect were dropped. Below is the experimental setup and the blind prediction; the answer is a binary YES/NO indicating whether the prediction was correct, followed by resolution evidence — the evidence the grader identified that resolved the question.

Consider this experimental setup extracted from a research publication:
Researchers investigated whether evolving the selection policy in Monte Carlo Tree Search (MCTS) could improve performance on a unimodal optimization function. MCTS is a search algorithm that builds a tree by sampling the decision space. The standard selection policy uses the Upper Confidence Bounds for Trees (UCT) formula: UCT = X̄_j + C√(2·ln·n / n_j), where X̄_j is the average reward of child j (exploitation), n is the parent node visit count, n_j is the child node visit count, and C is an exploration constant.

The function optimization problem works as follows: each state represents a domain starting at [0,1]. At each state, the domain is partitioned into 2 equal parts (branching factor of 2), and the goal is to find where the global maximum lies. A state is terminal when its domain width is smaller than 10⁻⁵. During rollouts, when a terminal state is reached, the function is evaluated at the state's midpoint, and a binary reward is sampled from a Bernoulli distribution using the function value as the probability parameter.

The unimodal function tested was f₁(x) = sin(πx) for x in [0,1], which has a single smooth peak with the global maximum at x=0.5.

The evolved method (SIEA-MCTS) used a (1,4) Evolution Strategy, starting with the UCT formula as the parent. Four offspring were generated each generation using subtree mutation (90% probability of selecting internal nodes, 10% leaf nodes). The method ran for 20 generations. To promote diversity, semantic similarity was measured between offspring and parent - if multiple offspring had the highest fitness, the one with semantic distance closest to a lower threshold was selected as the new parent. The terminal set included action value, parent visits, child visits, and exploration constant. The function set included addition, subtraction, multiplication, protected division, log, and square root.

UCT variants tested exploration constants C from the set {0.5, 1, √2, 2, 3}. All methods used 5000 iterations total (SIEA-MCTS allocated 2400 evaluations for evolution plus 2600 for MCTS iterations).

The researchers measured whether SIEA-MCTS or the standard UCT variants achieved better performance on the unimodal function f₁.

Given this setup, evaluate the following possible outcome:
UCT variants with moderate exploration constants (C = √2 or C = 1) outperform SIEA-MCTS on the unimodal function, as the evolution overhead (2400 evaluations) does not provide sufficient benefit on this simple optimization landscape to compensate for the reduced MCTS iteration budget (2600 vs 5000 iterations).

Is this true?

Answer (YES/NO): NO